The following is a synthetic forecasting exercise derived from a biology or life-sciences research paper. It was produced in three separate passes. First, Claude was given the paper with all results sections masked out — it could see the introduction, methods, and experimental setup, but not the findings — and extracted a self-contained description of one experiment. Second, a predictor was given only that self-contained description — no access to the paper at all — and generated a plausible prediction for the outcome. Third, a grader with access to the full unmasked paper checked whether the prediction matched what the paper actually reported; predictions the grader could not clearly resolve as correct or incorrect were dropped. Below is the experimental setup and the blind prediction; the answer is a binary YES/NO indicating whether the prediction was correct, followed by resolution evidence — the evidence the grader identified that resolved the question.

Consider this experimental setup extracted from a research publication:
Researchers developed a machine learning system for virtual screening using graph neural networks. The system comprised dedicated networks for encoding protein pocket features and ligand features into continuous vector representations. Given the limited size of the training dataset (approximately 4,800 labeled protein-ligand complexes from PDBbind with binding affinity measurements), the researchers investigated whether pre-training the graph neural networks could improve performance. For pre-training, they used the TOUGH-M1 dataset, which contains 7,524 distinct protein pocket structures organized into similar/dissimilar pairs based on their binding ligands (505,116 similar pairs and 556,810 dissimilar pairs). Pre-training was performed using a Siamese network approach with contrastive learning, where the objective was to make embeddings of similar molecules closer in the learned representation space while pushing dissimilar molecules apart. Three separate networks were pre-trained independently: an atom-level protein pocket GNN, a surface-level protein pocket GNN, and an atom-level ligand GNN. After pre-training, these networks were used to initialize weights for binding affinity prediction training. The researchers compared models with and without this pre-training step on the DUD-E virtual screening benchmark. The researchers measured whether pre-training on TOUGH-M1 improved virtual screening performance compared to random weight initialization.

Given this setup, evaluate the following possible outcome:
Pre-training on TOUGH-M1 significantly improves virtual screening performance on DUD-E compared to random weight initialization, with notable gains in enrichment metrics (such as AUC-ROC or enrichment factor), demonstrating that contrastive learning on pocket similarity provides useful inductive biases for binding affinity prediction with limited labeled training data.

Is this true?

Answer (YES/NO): NO